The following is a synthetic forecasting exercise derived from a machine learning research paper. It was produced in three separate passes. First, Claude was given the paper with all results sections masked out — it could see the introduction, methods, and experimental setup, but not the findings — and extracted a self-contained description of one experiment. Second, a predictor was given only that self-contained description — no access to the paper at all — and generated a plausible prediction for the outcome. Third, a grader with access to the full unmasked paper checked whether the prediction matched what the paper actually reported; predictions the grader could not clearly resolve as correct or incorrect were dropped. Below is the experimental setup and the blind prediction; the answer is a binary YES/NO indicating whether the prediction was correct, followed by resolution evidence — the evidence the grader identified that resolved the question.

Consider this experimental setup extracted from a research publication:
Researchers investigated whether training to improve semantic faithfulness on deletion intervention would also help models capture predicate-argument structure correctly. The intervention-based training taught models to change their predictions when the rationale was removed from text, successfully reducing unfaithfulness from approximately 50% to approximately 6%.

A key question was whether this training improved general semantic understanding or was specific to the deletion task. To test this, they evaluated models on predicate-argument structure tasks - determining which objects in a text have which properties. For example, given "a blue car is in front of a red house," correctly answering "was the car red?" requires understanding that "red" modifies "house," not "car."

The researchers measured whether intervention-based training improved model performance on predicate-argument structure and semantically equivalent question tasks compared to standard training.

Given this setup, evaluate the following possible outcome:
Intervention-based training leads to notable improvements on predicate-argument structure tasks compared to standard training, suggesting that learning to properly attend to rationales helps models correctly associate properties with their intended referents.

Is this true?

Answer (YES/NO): NO